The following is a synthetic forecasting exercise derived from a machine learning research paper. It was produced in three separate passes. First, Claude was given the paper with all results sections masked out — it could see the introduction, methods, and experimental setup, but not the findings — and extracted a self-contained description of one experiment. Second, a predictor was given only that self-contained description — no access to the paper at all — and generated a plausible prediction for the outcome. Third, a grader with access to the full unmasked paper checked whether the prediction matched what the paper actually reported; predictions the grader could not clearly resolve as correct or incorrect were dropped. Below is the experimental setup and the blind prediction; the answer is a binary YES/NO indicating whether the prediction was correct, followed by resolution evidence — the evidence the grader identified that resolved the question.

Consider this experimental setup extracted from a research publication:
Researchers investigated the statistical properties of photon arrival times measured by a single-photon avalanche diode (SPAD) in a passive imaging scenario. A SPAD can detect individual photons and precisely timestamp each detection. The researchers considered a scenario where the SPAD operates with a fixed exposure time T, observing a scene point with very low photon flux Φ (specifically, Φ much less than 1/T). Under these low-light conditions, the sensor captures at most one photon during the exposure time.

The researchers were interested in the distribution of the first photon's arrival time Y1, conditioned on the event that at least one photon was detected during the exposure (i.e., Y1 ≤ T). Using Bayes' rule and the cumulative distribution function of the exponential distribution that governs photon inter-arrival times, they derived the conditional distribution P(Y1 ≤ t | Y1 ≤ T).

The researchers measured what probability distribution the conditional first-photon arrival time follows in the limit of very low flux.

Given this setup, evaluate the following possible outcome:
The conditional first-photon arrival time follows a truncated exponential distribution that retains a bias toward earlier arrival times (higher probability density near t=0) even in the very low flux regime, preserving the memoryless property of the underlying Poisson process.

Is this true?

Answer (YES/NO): NO